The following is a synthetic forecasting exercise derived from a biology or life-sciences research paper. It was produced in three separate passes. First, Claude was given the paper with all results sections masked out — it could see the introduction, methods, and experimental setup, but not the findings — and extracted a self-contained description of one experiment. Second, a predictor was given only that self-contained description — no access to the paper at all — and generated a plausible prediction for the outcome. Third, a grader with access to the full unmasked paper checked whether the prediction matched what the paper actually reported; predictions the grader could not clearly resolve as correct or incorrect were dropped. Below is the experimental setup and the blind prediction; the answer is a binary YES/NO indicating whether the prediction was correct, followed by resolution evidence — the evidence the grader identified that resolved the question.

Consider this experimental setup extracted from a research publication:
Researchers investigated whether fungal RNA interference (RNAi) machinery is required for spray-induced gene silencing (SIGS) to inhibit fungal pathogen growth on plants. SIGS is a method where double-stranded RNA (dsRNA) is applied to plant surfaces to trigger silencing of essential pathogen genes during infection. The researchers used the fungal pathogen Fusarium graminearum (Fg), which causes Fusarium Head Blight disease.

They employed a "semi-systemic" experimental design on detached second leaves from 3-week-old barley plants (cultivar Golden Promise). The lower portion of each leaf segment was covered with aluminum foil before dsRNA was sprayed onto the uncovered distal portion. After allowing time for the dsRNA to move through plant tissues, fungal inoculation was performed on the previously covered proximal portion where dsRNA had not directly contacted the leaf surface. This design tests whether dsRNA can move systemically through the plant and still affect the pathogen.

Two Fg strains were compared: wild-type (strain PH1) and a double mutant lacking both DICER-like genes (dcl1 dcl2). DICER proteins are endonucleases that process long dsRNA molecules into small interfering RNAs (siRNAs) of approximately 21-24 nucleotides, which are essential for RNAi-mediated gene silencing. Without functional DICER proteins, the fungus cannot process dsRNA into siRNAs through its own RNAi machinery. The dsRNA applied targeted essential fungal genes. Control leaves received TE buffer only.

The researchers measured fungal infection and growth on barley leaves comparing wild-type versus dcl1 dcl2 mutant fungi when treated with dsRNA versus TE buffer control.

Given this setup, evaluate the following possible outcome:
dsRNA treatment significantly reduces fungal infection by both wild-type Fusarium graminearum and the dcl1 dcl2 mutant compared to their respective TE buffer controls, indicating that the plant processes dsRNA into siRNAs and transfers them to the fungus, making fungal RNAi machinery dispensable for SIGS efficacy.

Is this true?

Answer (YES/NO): NO